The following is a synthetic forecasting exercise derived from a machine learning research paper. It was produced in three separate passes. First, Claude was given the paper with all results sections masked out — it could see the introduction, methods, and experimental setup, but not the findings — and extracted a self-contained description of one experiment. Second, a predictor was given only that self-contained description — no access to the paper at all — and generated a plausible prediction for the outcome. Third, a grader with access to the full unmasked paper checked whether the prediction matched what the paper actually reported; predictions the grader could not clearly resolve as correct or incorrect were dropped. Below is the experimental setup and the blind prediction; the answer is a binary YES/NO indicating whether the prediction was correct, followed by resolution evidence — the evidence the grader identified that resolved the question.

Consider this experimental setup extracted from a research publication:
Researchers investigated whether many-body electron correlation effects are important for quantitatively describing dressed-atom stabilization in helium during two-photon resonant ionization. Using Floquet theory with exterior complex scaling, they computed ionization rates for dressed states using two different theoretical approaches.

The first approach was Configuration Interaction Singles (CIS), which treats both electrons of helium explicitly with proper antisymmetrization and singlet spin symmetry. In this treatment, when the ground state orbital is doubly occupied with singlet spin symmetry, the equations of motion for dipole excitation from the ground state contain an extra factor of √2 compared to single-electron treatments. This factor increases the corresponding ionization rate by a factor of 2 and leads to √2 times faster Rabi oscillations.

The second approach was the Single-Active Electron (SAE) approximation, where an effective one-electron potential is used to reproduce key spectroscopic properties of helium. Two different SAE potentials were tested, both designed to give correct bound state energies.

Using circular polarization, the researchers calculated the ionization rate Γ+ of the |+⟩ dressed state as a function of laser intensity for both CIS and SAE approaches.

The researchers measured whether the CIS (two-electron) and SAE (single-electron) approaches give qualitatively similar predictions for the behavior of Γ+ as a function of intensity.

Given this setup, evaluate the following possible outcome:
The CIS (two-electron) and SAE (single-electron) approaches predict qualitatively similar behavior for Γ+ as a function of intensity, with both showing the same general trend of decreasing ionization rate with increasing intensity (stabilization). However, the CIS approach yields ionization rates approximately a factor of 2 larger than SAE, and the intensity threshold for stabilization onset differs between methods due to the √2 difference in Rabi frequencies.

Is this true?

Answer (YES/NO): NO